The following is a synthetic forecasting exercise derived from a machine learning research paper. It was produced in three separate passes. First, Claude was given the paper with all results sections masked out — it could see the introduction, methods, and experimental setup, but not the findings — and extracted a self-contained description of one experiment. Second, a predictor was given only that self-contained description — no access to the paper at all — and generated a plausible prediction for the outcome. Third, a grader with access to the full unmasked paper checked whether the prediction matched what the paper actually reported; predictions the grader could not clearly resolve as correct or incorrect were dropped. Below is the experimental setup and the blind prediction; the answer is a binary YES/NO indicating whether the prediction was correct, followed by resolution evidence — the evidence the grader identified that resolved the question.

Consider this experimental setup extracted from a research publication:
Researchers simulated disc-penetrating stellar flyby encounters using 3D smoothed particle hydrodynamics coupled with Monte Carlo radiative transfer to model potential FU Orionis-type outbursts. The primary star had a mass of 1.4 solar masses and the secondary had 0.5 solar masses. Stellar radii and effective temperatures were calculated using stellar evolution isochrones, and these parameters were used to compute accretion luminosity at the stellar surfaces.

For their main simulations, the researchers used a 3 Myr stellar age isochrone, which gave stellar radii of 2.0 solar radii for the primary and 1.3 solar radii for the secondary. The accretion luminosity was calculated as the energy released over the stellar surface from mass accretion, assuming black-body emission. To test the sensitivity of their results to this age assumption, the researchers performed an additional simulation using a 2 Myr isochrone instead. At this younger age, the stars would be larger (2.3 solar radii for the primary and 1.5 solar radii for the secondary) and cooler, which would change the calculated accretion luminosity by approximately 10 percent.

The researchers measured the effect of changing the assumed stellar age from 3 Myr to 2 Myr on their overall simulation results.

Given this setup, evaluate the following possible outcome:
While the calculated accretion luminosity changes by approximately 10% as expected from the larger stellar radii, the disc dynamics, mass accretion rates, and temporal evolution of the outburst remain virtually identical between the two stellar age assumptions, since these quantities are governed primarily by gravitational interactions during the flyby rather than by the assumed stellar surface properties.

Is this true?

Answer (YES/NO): NO